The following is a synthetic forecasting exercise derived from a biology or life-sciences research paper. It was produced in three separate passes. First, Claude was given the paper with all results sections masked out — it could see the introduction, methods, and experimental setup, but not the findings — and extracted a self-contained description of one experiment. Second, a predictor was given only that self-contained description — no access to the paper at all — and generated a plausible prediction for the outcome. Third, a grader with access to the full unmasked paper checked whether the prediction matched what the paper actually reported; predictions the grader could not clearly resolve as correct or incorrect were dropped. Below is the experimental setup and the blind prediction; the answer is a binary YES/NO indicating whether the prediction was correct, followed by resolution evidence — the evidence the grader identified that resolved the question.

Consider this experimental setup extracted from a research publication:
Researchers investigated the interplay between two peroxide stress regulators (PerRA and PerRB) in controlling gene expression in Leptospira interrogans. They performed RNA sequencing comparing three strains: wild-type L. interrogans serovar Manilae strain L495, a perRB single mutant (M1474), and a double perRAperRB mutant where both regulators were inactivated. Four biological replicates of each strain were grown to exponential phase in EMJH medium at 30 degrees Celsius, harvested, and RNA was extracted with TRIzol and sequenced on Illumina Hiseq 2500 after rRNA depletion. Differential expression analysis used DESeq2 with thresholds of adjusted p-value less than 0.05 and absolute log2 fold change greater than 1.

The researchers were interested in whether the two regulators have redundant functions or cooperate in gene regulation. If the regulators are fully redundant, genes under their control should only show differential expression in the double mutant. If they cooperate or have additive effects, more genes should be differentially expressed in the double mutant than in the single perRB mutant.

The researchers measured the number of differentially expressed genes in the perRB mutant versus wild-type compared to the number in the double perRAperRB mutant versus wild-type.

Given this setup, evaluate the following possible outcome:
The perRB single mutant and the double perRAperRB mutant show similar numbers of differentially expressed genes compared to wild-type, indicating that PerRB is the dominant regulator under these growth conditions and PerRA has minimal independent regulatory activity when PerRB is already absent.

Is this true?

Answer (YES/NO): NO